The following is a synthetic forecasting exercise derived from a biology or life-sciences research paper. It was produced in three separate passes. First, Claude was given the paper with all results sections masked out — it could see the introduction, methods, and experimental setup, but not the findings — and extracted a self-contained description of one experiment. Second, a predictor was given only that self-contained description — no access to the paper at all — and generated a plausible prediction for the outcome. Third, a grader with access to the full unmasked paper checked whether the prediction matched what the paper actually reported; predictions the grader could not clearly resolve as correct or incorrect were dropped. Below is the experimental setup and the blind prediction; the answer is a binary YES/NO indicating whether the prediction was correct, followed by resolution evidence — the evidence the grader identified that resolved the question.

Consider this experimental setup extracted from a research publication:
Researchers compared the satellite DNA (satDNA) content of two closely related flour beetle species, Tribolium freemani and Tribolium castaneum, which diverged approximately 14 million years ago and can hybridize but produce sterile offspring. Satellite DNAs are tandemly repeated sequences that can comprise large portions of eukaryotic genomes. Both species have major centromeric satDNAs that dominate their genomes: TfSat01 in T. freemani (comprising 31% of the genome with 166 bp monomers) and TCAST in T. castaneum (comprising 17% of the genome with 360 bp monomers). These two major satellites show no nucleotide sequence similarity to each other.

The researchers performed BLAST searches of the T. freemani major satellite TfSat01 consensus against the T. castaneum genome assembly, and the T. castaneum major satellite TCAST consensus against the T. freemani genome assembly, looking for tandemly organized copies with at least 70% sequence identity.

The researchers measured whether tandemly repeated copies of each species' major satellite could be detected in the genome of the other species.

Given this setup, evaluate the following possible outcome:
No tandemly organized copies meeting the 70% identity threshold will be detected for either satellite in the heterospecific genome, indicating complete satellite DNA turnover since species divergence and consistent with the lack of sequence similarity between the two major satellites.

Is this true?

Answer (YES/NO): YES